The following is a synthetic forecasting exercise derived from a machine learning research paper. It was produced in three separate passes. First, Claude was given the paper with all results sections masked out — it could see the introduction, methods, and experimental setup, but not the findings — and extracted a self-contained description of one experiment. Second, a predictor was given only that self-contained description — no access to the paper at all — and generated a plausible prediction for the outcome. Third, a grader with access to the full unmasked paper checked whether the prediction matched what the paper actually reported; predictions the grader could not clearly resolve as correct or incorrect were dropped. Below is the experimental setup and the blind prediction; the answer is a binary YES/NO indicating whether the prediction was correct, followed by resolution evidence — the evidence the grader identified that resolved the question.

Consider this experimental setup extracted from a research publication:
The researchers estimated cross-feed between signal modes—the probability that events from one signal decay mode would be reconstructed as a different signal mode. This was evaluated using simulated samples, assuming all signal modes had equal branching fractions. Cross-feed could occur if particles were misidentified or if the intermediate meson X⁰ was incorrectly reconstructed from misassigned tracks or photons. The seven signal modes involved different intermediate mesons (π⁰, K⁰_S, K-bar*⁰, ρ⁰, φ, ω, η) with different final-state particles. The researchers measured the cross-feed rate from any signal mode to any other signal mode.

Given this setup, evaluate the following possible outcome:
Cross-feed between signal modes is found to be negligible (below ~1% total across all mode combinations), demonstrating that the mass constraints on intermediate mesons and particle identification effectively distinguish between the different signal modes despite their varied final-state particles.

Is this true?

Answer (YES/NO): NO